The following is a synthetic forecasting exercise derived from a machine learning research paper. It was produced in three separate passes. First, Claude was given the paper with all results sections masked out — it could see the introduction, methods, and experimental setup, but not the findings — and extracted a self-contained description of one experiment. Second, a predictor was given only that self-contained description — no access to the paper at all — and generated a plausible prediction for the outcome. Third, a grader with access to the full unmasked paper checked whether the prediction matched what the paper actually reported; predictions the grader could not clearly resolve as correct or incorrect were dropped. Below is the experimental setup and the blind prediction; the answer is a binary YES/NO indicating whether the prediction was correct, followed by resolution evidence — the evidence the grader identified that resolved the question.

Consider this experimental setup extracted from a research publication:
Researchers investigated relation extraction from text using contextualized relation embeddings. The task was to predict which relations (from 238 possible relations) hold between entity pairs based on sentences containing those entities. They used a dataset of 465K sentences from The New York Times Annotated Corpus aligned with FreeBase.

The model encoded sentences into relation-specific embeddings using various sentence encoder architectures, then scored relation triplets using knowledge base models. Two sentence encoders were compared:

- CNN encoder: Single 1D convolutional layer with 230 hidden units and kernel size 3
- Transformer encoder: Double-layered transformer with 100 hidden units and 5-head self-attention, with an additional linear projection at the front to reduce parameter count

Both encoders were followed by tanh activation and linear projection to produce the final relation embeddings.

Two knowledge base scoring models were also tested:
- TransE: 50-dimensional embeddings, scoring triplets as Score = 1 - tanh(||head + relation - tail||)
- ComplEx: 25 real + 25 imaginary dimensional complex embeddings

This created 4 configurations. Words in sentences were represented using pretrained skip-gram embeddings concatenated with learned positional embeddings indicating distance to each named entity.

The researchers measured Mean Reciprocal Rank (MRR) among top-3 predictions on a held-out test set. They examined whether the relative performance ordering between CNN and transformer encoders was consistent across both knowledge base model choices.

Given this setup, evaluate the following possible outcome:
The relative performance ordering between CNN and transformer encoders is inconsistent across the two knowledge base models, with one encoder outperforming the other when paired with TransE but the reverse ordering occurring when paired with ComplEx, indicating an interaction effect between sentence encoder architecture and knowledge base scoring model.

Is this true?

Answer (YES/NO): NO